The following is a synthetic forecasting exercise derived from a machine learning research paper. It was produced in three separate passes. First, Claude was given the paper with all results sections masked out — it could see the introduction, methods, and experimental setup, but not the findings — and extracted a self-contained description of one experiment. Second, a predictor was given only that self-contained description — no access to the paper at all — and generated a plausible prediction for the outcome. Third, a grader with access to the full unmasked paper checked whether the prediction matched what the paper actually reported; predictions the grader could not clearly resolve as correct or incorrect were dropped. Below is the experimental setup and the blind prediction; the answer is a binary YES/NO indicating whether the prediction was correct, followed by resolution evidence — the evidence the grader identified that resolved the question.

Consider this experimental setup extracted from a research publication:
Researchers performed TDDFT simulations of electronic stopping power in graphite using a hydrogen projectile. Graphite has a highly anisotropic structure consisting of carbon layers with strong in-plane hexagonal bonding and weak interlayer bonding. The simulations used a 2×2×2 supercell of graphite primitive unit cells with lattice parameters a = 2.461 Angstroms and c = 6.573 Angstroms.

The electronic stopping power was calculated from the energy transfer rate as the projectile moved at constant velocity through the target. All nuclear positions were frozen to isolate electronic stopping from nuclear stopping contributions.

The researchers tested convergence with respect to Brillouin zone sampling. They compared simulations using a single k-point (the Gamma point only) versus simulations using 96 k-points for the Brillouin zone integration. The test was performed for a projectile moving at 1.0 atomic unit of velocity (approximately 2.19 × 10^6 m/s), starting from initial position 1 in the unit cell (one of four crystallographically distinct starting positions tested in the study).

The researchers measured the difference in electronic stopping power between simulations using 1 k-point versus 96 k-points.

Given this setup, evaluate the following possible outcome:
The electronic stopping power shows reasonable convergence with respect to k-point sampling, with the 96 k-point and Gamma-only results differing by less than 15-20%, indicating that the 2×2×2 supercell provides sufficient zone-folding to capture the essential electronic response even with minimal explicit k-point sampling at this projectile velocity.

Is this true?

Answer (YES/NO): YES